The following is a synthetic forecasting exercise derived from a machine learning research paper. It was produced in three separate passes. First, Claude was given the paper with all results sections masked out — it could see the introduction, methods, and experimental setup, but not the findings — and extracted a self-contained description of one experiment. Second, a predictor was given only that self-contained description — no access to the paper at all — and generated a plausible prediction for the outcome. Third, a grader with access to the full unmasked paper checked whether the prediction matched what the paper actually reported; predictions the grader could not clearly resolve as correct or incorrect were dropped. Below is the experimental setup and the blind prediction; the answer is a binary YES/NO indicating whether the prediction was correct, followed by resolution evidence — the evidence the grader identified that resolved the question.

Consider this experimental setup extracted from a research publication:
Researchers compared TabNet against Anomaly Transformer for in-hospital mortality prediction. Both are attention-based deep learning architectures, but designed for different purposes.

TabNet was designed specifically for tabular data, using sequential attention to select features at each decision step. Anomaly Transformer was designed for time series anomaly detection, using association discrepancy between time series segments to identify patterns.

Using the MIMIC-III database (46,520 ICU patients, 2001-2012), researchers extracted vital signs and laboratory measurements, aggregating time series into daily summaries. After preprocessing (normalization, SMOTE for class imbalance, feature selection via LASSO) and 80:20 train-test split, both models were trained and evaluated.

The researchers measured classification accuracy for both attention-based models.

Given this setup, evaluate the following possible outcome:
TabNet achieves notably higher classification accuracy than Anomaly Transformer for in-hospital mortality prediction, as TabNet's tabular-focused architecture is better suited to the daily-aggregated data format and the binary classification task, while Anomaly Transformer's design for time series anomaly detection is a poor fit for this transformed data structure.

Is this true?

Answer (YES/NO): NO